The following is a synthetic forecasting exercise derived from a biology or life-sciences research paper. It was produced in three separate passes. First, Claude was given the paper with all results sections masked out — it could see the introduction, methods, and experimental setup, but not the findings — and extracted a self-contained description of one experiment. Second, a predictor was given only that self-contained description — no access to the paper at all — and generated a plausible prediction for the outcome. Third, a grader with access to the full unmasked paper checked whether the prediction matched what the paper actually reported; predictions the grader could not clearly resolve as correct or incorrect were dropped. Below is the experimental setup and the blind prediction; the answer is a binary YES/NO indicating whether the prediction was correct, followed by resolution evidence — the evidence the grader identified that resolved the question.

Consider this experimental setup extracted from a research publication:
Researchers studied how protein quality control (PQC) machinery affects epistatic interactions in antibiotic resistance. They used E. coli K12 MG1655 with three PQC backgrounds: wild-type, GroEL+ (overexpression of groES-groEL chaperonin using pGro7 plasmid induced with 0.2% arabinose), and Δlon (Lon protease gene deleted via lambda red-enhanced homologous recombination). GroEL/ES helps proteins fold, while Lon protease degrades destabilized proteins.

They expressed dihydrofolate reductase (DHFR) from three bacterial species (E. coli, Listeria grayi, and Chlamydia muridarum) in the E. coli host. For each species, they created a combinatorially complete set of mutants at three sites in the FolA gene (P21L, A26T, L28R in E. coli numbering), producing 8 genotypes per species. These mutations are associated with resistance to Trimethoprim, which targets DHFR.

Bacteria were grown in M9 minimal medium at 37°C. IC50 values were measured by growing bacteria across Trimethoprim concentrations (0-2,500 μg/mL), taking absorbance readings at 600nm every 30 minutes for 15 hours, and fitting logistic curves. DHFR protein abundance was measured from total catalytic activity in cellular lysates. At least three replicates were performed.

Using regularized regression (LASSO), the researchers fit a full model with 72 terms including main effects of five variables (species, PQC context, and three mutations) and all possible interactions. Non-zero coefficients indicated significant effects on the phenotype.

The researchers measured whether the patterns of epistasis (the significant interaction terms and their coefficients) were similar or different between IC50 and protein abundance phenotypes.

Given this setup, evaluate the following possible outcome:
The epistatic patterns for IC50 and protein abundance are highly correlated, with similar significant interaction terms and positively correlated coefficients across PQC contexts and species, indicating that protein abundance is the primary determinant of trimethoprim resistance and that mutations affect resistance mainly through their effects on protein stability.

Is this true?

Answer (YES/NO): NO